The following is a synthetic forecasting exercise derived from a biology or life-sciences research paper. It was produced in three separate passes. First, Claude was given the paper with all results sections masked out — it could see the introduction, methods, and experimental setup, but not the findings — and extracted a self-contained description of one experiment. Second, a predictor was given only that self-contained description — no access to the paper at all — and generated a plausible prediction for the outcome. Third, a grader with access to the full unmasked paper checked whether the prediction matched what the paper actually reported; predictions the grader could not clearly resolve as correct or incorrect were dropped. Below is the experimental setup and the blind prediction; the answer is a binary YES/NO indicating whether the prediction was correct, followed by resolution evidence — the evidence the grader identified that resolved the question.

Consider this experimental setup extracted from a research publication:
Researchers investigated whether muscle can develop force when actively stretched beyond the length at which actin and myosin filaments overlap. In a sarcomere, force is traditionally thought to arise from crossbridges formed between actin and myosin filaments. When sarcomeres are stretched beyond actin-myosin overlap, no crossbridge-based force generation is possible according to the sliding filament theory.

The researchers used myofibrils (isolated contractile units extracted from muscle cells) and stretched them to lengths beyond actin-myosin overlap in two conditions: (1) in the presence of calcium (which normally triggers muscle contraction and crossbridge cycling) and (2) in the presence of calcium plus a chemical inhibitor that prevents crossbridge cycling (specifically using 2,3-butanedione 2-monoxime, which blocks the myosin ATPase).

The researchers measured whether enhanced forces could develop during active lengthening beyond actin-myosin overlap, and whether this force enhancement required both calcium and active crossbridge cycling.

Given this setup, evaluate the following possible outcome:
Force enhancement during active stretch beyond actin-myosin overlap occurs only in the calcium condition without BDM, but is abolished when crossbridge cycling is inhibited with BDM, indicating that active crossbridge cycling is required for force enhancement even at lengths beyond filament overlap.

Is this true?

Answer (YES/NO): YES